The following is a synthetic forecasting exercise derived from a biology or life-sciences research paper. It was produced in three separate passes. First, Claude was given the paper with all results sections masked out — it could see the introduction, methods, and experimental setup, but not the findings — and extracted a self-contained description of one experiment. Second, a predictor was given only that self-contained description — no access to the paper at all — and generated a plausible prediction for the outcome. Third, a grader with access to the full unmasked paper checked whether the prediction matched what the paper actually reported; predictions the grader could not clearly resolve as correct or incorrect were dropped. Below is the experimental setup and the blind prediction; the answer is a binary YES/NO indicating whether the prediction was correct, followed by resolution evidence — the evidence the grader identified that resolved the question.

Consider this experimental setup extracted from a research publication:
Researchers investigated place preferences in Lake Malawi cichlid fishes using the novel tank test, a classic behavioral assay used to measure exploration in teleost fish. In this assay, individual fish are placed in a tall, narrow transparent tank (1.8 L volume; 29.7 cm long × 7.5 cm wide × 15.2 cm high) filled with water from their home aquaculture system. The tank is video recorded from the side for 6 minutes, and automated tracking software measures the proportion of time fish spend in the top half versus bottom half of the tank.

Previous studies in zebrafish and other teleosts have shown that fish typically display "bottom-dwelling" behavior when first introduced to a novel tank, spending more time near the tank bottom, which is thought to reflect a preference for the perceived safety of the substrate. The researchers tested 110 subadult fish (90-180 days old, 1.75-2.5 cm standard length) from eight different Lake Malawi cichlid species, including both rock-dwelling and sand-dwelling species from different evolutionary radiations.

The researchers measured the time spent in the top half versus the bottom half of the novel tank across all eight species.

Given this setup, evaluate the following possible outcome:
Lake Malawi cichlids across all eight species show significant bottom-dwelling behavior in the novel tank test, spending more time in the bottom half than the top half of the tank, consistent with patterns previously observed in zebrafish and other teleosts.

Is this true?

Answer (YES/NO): YES